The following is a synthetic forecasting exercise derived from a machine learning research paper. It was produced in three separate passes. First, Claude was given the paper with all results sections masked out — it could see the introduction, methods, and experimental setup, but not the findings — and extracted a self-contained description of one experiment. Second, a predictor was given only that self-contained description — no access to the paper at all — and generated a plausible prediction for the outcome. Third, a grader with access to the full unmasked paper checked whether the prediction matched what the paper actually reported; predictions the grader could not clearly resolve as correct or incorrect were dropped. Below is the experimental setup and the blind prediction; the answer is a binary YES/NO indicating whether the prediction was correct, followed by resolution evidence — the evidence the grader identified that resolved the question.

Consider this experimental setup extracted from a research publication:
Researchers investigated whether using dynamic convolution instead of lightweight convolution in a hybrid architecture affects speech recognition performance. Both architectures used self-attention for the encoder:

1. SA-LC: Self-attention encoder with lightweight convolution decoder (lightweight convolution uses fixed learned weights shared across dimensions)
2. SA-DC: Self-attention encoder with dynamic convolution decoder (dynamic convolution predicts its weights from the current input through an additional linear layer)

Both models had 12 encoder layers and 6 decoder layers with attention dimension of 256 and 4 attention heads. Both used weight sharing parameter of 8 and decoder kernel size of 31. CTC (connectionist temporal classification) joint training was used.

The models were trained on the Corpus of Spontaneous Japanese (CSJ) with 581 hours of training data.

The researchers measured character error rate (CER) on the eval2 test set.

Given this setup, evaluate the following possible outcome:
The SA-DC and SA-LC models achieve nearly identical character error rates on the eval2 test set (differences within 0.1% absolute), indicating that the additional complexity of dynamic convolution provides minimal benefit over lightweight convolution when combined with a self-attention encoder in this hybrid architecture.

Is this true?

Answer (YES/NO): NO